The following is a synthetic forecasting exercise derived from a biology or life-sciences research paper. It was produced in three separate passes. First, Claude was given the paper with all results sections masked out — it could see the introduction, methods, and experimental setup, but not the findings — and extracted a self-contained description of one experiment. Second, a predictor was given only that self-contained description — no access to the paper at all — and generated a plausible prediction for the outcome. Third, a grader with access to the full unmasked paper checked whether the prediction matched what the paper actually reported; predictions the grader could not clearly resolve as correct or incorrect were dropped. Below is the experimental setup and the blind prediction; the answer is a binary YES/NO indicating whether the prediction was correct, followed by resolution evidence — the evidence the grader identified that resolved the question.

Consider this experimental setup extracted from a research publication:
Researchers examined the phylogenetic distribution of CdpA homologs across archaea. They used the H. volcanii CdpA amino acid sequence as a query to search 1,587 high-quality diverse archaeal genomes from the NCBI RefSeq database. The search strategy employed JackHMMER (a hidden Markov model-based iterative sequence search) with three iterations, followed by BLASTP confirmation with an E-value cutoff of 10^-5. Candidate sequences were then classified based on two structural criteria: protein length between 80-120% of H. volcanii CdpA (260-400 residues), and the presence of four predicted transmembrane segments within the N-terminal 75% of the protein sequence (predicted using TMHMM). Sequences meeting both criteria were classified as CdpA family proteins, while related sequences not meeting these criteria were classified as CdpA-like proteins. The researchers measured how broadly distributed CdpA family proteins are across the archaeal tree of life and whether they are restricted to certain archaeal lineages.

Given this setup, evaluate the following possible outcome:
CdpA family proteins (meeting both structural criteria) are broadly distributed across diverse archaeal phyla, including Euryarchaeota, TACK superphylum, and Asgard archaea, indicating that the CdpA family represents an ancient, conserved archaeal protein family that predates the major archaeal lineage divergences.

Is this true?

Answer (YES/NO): NO